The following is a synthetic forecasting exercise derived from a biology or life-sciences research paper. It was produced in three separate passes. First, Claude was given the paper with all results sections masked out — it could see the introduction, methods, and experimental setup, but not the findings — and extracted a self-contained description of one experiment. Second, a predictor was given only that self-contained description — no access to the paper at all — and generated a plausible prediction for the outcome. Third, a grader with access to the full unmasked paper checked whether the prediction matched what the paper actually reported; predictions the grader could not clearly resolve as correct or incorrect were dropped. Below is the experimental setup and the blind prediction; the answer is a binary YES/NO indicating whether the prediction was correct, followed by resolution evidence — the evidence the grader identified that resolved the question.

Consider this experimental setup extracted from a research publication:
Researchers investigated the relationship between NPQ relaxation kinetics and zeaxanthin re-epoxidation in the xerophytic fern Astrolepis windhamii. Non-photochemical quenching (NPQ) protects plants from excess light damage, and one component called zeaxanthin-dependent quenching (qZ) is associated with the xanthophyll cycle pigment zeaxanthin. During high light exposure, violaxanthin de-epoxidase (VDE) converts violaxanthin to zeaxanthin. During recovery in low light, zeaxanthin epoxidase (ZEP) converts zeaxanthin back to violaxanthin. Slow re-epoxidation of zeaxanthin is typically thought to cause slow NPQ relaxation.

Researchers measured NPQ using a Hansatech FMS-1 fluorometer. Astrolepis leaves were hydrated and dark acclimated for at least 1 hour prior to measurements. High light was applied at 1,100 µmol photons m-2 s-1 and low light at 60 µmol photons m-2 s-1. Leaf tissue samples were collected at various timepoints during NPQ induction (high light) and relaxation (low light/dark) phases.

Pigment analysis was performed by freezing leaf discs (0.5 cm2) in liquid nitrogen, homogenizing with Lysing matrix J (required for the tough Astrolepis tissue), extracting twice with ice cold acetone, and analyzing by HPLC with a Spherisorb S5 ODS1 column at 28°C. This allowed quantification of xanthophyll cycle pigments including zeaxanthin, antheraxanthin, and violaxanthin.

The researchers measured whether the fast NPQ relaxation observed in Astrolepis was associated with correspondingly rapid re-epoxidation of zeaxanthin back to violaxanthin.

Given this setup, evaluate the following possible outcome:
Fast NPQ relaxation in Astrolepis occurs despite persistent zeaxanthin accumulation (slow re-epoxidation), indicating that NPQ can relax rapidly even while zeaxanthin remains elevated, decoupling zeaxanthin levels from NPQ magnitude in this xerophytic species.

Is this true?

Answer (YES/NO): YES